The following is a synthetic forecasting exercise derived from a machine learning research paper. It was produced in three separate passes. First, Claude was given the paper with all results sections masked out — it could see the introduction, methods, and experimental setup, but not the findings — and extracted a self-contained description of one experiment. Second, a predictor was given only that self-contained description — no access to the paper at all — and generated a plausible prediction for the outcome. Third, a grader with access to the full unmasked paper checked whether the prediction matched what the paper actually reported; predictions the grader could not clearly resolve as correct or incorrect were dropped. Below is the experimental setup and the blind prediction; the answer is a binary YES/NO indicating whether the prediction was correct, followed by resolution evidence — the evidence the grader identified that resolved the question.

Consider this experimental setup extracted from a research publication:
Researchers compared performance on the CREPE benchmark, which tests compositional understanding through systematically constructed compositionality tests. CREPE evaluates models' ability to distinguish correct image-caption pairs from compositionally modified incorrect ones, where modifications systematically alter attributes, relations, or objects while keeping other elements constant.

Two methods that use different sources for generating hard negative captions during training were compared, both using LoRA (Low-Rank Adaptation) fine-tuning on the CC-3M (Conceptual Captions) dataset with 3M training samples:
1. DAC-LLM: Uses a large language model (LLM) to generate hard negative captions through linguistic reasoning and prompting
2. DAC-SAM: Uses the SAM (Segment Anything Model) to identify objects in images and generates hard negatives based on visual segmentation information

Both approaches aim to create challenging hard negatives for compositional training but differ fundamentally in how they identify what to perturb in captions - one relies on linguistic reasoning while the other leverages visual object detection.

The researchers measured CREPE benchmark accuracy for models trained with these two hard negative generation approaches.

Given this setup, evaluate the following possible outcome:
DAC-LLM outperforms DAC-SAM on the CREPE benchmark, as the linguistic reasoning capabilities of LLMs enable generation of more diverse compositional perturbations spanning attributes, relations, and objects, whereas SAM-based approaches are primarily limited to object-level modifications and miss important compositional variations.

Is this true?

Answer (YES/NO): NO